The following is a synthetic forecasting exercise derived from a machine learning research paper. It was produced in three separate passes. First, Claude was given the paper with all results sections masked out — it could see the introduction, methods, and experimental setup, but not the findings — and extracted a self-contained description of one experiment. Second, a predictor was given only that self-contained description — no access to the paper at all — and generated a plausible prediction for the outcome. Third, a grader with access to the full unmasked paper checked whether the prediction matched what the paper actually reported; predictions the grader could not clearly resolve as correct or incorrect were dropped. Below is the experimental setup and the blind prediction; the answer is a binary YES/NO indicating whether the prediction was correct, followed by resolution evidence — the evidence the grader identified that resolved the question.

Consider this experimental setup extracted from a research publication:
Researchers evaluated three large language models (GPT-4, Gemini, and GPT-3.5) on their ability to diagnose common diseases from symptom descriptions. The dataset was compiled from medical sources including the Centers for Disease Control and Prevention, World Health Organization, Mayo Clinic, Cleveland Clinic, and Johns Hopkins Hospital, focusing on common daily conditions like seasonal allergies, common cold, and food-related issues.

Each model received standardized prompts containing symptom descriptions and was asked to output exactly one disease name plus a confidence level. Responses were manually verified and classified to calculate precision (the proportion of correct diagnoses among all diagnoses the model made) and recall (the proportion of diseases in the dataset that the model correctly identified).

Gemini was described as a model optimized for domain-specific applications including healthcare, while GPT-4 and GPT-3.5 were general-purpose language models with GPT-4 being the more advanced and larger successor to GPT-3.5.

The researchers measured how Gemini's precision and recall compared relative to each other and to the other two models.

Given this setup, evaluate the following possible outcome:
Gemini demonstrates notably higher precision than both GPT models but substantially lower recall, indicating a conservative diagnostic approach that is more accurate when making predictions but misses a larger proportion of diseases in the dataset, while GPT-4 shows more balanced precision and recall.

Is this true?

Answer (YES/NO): YES